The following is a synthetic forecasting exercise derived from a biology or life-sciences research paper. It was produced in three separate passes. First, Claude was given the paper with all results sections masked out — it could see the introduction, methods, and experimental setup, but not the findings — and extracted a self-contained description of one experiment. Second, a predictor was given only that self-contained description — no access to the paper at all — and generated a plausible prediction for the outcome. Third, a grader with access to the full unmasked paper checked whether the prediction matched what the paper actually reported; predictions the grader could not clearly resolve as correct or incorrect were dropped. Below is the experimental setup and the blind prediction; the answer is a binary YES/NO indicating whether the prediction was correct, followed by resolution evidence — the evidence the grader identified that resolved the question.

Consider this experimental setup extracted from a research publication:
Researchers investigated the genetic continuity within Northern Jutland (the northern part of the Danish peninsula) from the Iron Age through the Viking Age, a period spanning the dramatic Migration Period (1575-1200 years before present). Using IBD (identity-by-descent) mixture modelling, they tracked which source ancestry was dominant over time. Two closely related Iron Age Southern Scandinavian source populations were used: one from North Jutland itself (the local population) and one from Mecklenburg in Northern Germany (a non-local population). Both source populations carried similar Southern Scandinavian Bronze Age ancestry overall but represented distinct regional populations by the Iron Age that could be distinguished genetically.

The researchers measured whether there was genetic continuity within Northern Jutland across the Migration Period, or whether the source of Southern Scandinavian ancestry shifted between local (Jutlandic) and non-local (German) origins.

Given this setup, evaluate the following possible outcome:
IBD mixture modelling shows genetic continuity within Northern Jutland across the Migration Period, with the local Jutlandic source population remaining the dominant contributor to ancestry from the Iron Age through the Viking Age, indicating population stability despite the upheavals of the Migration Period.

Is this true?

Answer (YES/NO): NO